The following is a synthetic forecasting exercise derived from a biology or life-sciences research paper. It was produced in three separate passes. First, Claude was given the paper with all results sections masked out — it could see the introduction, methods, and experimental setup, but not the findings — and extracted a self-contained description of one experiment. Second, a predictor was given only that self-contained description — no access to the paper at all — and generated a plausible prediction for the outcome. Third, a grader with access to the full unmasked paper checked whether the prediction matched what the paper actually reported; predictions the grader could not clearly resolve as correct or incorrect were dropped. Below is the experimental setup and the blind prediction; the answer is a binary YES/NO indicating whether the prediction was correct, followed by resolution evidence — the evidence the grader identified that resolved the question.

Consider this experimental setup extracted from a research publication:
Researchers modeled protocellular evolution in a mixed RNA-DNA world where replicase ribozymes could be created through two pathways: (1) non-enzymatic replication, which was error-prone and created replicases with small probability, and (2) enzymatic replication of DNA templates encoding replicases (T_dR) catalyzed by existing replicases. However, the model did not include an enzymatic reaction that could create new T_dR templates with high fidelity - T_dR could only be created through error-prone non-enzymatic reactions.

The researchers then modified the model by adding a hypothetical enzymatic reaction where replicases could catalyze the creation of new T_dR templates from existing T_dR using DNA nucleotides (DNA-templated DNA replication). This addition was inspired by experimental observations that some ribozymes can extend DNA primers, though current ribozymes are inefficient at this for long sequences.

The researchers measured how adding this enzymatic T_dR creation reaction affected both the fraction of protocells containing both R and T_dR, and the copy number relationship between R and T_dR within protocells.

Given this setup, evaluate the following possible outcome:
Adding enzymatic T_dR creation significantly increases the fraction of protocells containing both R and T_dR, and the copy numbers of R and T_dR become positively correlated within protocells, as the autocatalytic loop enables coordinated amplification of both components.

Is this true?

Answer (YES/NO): NO